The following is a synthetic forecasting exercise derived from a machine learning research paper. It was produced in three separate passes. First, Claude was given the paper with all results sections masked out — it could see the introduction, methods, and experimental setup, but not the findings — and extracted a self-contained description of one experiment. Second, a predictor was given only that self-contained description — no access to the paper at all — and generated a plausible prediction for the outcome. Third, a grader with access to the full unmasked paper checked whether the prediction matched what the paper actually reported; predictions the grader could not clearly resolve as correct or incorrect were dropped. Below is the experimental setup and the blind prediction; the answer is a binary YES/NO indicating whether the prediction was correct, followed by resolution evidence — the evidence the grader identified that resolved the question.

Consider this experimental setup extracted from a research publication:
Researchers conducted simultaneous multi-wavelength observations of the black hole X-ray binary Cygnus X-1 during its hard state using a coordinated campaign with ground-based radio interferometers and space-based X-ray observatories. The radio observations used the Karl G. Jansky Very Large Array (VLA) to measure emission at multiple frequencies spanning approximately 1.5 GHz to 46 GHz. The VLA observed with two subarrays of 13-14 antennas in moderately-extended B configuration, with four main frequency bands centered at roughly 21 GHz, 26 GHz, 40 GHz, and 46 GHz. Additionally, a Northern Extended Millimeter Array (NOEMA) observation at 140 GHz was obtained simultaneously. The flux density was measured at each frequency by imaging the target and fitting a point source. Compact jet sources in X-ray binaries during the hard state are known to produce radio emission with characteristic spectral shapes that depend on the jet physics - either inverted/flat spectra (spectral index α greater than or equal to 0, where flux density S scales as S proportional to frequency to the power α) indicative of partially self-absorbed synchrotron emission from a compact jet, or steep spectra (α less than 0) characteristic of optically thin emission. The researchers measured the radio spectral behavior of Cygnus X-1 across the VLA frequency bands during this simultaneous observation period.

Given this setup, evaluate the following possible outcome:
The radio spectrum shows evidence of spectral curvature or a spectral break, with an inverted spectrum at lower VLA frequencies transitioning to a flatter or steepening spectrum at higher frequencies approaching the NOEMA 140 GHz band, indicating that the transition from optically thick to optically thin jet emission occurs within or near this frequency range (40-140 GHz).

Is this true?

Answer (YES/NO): YES